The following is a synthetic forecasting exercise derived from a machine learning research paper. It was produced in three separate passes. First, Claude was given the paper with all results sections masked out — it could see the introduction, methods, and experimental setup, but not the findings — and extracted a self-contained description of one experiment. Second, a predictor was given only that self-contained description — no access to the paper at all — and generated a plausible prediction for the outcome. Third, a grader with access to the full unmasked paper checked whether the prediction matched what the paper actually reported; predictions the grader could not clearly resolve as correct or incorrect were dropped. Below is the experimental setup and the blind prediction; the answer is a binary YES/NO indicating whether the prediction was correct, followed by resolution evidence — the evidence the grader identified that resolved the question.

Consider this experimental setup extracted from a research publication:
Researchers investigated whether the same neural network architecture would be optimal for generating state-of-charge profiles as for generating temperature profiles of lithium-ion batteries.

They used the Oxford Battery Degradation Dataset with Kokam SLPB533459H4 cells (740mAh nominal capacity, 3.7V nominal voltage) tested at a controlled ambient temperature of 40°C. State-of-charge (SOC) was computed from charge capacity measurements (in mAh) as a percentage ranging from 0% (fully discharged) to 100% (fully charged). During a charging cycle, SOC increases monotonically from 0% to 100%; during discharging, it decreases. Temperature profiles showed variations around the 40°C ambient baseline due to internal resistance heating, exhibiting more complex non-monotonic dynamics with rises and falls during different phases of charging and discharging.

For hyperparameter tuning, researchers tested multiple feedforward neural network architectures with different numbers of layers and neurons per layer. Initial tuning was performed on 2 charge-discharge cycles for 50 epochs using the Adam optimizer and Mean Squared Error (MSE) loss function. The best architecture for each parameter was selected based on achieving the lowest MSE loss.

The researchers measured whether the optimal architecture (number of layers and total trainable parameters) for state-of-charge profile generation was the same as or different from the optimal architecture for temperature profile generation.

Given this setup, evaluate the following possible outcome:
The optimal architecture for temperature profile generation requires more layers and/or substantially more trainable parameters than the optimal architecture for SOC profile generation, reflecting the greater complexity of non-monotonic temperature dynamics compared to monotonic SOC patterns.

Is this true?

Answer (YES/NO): NO